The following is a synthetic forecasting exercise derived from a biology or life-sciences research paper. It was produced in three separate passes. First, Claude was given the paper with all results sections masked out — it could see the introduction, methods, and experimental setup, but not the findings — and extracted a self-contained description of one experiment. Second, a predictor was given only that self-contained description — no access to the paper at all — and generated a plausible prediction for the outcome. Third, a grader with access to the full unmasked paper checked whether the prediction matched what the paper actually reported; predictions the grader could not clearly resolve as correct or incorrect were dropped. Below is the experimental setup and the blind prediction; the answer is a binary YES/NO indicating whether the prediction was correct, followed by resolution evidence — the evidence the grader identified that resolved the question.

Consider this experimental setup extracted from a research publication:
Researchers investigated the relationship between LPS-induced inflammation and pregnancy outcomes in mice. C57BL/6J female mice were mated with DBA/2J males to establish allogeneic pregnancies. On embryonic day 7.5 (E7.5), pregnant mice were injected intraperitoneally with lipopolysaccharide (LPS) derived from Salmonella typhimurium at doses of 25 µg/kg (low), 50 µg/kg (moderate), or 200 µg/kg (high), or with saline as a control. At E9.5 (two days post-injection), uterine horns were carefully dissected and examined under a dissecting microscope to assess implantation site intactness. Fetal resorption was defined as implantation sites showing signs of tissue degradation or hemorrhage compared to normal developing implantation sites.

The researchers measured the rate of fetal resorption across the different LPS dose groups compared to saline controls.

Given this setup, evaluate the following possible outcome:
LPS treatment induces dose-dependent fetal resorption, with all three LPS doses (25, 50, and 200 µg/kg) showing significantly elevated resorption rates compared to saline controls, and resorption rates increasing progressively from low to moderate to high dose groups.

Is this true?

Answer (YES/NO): NO